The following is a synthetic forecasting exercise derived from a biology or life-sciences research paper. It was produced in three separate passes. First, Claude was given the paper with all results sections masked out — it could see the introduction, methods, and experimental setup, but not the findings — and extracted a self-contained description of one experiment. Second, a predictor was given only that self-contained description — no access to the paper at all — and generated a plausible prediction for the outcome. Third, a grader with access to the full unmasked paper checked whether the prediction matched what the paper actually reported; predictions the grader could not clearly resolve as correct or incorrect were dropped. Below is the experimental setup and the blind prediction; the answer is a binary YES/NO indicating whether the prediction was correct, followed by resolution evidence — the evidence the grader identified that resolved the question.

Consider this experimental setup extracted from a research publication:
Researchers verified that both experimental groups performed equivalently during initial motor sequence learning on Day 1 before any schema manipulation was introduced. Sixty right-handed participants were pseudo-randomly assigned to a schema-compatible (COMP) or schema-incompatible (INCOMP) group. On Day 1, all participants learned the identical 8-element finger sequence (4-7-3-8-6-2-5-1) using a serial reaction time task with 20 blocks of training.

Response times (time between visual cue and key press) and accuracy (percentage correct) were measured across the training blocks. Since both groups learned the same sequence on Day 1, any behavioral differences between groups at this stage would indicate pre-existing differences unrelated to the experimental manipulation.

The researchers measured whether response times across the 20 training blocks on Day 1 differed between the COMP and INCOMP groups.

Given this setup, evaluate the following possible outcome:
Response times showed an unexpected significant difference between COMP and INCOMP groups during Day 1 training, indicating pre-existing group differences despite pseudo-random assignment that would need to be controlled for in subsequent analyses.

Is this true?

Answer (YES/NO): NO